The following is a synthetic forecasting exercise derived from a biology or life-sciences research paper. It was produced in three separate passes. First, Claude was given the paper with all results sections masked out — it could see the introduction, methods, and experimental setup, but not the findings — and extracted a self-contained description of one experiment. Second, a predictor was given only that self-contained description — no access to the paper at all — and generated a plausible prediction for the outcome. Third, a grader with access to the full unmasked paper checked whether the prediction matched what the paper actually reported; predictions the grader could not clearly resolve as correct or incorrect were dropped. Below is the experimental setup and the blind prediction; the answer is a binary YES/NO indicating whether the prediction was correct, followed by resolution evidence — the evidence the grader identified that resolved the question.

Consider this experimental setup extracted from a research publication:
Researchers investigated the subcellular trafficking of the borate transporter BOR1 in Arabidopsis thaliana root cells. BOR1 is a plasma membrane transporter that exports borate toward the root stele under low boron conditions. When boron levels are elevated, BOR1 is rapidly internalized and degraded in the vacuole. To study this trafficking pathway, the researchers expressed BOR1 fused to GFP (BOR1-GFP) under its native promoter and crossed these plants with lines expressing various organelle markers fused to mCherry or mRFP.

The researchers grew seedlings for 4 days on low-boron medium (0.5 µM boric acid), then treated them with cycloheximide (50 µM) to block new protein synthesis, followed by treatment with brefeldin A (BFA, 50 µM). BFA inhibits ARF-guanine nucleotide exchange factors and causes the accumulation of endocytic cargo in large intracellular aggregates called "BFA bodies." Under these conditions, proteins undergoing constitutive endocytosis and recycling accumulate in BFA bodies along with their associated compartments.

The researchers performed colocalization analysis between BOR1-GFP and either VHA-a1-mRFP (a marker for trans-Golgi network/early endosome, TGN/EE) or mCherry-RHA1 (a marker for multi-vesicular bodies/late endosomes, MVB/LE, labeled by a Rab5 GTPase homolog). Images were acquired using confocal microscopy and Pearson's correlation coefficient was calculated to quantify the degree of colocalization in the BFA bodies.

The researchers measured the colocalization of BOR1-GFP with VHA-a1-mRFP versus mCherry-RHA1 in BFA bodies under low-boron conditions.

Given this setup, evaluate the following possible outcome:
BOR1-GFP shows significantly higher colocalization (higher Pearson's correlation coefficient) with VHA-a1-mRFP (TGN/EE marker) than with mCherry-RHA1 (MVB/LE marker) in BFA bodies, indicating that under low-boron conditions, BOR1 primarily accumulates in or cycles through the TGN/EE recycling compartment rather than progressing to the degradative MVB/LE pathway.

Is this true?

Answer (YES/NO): YES